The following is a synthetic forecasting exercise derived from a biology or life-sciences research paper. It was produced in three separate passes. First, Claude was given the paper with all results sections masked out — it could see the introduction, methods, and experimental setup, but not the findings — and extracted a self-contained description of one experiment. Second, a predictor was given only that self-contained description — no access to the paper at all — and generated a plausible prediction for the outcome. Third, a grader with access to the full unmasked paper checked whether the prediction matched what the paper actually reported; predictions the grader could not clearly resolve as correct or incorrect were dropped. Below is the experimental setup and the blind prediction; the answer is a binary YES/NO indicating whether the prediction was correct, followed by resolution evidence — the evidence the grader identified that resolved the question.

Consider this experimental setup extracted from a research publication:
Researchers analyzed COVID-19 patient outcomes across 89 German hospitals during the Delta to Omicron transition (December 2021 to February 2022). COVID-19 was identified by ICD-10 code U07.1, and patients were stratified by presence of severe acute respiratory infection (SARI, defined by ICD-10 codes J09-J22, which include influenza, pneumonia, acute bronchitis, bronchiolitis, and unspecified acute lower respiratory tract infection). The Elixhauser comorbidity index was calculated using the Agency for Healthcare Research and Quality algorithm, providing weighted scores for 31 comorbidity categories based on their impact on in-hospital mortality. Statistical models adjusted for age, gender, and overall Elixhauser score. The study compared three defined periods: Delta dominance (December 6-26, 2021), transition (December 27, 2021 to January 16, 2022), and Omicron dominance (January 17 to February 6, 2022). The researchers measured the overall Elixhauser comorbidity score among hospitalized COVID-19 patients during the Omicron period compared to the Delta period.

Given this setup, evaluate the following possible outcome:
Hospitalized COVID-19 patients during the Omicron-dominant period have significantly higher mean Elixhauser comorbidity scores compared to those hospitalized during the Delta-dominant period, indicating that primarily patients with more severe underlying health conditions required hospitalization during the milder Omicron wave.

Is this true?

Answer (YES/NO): NO